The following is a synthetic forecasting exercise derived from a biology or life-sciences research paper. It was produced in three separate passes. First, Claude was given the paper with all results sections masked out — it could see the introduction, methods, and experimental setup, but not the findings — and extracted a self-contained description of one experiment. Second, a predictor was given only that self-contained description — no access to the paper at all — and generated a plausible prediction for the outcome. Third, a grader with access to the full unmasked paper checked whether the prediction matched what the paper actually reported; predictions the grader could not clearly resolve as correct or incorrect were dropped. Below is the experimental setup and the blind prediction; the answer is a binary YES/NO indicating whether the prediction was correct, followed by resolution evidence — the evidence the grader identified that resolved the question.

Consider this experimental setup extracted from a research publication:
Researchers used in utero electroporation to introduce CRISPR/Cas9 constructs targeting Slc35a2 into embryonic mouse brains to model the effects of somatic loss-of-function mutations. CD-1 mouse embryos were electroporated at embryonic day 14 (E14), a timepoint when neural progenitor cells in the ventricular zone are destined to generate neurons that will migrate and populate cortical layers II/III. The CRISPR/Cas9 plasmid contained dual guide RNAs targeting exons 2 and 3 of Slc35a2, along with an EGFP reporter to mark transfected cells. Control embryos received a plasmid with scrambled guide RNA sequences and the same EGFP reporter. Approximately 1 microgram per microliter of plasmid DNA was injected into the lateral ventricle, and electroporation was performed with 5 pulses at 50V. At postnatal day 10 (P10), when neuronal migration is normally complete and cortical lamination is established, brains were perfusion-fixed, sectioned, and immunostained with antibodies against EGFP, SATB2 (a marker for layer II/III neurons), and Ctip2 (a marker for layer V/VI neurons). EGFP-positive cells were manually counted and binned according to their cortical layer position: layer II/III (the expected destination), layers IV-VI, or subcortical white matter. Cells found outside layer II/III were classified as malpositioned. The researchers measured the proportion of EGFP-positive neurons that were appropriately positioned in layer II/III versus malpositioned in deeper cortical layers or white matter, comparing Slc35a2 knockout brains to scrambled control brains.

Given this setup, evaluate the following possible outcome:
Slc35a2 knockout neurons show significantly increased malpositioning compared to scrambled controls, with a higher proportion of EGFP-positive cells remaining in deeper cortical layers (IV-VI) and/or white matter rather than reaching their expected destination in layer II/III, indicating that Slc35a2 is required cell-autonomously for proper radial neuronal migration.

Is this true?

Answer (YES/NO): YES